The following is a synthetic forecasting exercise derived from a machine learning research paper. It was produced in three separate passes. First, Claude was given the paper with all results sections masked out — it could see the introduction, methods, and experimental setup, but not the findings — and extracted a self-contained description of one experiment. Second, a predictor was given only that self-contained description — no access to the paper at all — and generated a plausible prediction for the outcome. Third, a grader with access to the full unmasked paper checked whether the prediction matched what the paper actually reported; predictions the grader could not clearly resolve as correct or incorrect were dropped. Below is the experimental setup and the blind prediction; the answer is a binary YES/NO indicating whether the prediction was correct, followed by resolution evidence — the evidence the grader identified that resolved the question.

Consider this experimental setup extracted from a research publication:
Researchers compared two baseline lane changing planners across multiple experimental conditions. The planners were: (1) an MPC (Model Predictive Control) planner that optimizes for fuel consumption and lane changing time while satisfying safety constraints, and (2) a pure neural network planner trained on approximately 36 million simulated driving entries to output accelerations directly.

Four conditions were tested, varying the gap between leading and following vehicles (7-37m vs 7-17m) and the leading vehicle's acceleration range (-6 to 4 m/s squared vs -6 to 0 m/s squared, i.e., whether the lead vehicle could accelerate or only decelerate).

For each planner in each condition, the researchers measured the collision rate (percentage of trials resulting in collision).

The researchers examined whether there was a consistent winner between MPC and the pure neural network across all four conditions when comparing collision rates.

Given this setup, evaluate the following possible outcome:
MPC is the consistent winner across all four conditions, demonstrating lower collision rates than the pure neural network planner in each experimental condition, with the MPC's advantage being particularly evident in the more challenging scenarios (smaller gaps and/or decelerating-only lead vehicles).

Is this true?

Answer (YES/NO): NO